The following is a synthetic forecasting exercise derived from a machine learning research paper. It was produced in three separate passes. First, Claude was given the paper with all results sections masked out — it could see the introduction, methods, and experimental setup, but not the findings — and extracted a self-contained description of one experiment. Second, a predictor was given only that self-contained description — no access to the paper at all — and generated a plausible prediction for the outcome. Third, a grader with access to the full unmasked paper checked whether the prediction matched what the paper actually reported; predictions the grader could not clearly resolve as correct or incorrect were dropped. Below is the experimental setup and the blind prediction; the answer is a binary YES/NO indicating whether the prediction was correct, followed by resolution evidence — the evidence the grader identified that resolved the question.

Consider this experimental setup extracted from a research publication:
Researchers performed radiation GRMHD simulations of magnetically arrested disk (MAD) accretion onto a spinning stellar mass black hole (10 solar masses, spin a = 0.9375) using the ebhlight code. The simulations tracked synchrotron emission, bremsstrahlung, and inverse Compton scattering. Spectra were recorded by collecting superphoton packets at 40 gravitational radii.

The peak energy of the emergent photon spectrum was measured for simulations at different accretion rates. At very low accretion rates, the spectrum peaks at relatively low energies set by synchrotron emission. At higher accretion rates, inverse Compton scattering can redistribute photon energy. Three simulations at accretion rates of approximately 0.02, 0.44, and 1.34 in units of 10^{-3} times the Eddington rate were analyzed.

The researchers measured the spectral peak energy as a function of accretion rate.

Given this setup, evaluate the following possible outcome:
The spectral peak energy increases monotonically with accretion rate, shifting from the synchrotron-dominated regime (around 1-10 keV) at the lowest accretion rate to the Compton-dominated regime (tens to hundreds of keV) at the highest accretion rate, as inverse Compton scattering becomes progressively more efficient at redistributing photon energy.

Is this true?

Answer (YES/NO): NO